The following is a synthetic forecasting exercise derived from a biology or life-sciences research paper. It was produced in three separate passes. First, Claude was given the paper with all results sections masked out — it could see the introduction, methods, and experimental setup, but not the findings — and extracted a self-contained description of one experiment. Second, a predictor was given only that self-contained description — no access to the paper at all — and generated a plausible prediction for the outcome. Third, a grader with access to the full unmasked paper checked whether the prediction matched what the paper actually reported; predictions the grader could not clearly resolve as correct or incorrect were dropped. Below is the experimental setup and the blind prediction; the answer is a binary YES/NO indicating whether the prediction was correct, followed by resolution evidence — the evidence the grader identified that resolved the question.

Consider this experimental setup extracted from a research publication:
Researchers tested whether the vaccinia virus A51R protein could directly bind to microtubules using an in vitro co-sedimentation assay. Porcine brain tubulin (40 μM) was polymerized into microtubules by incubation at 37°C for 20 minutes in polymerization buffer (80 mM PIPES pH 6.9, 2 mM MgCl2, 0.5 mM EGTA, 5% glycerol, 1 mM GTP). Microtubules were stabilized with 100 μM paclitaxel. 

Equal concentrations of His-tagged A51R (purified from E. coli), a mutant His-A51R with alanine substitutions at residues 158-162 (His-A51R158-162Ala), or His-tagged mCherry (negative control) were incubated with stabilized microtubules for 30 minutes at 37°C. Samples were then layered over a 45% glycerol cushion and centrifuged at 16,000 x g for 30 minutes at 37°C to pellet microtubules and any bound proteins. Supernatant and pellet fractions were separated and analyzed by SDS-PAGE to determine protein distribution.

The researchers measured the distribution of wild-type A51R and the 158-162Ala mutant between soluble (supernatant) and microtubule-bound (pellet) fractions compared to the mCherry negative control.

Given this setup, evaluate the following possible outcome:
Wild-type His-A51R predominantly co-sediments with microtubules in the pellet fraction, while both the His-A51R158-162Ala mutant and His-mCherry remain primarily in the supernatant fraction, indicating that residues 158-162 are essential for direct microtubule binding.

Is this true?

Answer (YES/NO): NO